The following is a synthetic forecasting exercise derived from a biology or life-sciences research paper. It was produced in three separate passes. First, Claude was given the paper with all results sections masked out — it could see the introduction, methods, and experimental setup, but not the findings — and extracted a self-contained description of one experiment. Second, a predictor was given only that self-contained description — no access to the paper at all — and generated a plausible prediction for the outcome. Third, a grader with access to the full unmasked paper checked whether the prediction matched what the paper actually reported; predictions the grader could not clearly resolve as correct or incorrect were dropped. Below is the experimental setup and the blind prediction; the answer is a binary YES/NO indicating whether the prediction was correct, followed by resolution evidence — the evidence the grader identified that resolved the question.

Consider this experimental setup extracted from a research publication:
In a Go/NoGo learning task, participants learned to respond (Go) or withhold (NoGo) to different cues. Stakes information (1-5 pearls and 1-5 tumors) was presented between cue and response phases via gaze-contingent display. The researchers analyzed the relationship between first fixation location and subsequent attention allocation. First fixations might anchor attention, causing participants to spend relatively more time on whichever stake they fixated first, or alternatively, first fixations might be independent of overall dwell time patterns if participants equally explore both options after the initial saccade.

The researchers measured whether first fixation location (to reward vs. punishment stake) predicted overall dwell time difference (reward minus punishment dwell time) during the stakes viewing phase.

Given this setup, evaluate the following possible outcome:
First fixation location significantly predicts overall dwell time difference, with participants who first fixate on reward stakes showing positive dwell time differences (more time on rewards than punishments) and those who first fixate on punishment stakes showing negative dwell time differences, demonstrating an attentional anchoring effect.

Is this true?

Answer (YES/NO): YES